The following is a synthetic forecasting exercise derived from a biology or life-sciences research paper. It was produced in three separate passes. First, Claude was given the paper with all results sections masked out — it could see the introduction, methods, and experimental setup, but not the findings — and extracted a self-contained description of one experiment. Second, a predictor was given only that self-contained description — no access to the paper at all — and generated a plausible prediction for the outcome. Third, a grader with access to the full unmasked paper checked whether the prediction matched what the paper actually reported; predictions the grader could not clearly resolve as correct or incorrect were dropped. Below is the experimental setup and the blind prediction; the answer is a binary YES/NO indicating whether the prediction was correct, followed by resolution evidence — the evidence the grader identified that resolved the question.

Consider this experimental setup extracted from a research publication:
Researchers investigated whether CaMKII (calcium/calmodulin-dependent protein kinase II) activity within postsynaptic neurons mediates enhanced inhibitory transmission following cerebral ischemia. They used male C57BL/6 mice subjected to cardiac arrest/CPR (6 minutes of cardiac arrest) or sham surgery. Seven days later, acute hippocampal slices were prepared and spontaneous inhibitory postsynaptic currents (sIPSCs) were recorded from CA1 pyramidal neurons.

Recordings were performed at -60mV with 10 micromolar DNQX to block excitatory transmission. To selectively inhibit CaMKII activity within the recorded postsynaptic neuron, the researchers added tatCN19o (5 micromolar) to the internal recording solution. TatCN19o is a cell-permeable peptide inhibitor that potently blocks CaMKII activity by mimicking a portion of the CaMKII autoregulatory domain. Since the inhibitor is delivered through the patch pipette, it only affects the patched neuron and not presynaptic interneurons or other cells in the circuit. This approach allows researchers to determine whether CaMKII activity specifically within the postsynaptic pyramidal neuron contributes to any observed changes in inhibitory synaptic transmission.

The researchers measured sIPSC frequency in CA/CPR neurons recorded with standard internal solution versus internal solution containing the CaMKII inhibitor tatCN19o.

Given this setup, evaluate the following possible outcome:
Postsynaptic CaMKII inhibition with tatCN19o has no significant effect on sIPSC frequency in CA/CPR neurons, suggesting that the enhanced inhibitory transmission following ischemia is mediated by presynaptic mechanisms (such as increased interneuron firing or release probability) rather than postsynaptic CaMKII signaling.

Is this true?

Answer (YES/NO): NO